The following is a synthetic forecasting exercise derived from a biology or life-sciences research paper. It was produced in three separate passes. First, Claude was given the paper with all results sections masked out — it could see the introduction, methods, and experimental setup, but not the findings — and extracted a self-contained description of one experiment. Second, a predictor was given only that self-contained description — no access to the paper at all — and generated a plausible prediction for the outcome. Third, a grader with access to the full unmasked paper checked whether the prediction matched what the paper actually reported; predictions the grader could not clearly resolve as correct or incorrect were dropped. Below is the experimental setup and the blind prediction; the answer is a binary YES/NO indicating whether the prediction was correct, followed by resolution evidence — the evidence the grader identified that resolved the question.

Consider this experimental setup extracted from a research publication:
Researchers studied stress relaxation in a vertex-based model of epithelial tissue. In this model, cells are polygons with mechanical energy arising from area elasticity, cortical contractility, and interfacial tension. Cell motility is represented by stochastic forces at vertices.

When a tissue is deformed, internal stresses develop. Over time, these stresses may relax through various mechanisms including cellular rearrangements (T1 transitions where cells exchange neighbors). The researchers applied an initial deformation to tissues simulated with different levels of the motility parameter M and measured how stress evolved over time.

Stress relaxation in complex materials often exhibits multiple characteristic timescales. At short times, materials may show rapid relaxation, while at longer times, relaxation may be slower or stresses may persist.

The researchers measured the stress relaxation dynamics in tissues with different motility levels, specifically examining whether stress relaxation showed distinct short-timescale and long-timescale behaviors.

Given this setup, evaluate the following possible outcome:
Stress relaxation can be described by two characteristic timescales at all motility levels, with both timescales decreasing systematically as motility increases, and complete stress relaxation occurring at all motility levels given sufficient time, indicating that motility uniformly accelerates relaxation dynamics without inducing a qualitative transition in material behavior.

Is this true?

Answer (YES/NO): NO